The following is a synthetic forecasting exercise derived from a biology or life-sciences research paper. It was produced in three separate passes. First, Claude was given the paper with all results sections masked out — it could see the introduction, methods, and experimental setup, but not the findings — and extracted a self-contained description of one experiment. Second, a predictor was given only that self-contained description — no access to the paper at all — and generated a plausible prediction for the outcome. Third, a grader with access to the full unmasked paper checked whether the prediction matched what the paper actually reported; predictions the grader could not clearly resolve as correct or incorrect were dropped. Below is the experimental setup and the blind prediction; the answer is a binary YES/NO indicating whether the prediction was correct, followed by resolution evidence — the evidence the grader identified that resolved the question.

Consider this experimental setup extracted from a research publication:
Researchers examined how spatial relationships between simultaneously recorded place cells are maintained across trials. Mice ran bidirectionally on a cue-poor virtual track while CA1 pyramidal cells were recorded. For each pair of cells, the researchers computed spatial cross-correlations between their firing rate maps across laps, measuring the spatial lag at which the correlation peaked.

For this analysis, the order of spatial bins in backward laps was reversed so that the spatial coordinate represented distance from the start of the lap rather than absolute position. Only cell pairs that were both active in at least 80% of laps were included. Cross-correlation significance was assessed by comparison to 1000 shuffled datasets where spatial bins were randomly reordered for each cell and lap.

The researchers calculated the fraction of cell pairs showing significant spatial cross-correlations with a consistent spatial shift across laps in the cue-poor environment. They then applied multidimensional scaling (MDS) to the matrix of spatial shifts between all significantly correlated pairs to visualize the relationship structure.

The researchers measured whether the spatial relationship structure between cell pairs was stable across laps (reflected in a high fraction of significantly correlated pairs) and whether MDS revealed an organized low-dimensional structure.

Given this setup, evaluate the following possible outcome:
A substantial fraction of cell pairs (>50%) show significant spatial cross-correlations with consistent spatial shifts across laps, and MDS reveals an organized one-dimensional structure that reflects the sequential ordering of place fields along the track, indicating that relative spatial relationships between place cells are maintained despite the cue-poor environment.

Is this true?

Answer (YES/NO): NO